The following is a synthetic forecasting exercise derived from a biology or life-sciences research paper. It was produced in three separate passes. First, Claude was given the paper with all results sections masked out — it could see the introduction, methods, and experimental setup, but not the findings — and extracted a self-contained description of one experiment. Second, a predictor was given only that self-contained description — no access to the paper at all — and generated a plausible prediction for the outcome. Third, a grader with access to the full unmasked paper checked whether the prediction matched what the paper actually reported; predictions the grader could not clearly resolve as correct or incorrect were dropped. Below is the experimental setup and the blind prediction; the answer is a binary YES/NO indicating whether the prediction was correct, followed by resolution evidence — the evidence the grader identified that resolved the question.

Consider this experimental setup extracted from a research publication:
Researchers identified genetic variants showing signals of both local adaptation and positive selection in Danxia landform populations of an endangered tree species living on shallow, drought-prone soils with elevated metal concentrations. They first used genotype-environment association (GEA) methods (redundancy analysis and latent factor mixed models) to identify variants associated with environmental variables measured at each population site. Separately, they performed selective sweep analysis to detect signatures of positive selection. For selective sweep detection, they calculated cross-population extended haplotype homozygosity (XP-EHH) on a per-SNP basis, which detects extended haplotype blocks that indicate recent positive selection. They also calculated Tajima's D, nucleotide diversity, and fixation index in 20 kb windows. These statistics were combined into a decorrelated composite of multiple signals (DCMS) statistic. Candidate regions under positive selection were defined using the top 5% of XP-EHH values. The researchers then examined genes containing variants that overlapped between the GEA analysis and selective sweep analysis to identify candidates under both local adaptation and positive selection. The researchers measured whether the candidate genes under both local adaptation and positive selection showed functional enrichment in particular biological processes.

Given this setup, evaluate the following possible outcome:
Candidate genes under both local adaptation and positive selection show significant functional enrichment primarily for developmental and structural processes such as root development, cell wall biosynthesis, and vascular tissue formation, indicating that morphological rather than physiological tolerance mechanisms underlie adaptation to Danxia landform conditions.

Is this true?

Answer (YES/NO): NO